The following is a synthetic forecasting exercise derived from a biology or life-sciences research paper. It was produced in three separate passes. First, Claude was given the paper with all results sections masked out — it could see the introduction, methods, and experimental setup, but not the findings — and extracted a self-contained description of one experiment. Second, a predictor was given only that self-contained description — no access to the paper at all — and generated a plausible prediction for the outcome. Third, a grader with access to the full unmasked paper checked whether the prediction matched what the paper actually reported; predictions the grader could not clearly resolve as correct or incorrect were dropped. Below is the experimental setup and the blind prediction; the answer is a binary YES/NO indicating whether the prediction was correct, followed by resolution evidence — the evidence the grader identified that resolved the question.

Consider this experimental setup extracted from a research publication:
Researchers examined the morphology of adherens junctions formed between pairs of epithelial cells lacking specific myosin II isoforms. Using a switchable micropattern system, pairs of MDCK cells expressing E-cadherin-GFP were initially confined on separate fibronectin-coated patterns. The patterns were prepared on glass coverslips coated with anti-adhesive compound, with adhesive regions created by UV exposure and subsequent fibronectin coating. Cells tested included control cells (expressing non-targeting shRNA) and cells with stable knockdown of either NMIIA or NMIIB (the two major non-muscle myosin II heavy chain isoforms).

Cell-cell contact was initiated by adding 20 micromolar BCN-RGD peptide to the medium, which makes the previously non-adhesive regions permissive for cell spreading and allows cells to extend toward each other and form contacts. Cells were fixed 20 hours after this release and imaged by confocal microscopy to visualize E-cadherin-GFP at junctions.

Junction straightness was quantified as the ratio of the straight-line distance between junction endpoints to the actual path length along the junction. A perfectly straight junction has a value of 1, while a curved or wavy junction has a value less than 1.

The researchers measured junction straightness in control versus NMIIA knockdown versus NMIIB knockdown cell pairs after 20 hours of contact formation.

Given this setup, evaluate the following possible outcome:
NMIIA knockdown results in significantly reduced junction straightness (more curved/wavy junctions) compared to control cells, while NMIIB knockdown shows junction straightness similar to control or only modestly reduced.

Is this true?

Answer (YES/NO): NO